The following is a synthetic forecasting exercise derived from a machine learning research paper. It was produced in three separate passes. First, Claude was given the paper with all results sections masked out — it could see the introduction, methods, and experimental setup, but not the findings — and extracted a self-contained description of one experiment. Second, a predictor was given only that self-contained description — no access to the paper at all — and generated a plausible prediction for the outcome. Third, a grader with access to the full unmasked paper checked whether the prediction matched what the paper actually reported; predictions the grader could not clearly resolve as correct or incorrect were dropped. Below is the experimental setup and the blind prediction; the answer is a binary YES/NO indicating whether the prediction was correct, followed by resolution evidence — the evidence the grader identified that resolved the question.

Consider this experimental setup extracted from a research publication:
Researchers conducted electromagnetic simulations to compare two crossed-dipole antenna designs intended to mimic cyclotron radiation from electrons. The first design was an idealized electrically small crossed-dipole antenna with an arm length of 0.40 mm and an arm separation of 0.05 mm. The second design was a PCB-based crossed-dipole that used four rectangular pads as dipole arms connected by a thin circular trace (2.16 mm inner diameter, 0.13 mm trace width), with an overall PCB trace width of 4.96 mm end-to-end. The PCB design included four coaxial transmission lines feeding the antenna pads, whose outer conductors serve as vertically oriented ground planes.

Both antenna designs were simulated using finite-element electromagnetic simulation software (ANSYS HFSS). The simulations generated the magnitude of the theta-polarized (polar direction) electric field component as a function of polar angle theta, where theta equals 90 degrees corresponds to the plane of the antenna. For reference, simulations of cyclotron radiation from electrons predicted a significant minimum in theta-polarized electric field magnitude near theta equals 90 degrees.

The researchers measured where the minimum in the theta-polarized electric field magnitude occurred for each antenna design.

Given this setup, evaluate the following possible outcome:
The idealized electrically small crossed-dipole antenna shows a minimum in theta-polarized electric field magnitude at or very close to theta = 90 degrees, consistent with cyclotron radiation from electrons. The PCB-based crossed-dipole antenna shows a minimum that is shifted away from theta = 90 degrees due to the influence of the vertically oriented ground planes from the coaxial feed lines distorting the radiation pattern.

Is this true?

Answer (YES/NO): YES